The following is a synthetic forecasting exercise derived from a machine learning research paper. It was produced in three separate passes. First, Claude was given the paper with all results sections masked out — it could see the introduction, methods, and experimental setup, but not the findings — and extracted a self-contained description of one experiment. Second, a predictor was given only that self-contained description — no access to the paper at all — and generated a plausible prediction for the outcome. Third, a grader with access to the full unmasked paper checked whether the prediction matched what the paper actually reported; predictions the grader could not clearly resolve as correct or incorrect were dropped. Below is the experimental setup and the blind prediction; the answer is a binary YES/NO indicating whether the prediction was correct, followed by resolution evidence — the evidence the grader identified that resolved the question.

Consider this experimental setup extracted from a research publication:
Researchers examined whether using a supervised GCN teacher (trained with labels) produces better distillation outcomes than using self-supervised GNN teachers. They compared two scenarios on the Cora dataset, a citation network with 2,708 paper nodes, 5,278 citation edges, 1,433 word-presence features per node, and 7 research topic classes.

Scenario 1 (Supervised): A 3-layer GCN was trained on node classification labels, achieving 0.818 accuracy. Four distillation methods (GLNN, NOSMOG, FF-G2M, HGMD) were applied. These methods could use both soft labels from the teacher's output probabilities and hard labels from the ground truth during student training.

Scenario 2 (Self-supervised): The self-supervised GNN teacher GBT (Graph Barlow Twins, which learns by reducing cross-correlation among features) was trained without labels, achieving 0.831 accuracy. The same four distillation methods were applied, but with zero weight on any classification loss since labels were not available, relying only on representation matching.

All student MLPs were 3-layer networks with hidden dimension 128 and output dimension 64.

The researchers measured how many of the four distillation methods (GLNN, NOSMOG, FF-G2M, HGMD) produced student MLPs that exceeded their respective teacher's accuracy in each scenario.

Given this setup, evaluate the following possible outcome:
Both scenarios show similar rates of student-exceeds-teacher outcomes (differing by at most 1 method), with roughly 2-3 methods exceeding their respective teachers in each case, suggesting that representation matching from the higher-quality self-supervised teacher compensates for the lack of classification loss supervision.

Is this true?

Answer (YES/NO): NO